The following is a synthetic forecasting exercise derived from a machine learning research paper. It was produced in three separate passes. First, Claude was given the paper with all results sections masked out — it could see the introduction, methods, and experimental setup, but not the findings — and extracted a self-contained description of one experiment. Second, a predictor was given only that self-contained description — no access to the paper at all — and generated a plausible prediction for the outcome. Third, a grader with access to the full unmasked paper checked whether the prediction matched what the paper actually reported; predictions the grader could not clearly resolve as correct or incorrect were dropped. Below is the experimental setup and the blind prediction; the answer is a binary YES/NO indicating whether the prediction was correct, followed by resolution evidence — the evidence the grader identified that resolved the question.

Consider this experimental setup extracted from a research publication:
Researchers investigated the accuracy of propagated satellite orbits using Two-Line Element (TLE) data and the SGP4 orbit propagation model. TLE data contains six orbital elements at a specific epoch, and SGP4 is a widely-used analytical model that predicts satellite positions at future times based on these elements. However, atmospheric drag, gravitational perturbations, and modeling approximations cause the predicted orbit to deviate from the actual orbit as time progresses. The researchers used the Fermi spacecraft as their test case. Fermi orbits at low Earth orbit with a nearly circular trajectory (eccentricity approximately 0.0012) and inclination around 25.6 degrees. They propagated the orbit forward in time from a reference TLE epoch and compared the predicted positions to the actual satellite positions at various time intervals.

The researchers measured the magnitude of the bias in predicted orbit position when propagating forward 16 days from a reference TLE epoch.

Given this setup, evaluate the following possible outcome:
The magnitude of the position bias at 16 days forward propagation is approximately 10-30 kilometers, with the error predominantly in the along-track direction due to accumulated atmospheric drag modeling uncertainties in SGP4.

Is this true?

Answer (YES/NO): NO